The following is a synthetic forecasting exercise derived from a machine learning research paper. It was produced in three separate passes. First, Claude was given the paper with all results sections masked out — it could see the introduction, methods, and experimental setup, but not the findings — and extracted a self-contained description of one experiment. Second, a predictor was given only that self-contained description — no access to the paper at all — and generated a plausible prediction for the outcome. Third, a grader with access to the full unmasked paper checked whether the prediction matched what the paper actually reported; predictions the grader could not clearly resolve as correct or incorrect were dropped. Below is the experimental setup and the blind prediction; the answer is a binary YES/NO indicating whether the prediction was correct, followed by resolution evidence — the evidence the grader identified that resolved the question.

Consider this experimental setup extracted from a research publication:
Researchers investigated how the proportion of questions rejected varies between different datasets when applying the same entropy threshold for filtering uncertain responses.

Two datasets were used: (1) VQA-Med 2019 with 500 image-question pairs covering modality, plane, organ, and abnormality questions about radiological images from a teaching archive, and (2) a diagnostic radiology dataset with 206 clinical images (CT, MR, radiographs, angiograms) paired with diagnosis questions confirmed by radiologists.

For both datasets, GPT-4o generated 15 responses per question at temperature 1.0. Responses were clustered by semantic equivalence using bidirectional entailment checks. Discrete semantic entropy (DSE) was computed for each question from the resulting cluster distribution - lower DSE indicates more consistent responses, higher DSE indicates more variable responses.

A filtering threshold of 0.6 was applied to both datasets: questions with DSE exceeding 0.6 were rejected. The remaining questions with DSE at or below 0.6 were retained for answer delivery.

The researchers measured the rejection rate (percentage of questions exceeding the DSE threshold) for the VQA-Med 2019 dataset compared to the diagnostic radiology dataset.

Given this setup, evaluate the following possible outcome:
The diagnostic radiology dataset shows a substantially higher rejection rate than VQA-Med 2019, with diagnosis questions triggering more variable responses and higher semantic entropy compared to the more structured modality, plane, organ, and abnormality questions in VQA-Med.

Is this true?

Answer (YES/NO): YES